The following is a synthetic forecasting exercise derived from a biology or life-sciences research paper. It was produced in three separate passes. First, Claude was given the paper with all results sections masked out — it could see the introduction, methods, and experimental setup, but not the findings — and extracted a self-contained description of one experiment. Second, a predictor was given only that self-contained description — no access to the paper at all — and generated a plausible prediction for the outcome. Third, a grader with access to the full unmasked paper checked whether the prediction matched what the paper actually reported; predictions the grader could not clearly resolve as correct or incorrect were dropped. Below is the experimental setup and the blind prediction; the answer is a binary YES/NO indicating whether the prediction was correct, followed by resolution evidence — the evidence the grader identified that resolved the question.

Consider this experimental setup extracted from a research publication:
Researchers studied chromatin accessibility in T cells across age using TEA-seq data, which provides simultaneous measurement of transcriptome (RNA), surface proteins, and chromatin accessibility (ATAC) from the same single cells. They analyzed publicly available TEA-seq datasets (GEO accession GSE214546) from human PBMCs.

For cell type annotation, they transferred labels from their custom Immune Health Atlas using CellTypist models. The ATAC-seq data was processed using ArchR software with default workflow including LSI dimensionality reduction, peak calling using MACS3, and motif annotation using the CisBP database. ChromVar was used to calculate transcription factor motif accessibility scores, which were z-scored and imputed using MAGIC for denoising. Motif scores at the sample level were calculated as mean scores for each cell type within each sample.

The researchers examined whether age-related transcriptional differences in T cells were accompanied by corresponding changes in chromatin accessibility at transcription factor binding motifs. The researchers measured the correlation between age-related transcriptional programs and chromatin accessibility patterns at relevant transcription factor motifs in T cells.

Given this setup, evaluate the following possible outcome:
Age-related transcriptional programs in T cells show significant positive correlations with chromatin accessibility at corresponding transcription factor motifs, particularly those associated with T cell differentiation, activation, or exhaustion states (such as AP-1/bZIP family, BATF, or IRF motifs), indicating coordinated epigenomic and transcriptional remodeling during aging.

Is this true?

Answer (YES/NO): NO